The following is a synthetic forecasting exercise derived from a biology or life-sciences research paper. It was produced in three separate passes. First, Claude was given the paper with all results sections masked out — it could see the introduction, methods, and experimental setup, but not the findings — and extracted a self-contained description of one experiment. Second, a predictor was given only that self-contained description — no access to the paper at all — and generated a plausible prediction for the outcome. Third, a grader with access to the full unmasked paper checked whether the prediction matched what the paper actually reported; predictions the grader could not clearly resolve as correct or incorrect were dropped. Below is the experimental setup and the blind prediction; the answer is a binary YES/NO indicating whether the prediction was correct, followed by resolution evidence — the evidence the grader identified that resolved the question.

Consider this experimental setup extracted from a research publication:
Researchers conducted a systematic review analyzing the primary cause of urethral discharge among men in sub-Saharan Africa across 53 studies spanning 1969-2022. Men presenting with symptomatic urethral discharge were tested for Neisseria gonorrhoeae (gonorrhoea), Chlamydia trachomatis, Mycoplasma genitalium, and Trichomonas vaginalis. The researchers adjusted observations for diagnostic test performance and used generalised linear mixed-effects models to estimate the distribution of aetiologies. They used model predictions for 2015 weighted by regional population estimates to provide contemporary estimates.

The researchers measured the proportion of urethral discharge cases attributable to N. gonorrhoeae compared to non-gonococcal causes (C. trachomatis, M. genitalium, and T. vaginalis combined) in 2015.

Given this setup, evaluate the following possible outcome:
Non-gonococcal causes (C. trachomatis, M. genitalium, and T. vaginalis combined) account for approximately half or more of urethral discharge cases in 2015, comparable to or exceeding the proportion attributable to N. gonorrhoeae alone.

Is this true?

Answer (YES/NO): NO